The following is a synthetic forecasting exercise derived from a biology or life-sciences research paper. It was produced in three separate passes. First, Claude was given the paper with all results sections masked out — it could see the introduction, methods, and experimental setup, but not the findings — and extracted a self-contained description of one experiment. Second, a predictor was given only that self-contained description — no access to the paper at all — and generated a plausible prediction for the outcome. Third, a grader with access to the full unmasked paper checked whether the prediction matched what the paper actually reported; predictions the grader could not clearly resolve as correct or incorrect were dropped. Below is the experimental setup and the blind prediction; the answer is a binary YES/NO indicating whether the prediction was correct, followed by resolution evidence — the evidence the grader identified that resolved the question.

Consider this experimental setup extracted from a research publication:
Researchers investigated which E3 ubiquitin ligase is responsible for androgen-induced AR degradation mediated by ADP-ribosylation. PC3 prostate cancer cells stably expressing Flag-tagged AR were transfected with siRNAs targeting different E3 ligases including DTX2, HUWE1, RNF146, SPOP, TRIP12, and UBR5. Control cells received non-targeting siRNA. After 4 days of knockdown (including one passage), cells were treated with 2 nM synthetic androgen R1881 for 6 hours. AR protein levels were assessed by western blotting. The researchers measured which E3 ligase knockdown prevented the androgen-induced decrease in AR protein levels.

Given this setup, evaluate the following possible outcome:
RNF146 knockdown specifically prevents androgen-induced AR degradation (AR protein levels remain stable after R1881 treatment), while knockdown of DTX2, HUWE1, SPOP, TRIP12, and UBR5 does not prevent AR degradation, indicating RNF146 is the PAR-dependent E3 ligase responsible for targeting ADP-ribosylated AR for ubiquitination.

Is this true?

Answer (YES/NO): NO